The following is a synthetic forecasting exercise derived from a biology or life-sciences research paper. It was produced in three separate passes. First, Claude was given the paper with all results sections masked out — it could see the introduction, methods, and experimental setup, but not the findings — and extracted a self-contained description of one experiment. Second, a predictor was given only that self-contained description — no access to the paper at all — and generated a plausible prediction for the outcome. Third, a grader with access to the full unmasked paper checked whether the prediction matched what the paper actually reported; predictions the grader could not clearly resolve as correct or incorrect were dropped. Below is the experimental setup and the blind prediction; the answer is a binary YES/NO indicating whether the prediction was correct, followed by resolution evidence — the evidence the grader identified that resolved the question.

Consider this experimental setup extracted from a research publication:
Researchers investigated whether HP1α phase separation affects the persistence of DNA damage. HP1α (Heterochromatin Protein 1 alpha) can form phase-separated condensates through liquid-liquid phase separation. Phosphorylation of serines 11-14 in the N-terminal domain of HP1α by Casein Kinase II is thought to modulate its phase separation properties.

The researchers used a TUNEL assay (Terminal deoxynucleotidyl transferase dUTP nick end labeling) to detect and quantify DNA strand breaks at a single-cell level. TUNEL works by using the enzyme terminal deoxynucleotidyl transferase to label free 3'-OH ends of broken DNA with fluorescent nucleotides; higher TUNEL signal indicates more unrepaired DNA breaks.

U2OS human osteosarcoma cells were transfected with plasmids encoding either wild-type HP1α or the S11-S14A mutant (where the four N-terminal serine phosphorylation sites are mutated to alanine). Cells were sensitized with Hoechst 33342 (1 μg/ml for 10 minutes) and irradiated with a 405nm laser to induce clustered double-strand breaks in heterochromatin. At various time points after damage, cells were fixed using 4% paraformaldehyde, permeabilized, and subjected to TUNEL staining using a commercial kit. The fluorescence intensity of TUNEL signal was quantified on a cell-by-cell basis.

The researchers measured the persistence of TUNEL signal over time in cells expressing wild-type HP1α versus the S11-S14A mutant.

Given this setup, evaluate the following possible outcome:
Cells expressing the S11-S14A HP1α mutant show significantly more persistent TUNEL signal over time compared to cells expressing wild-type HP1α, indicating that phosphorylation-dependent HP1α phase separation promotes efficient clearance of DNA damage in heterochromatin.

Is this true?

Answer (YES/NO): YES